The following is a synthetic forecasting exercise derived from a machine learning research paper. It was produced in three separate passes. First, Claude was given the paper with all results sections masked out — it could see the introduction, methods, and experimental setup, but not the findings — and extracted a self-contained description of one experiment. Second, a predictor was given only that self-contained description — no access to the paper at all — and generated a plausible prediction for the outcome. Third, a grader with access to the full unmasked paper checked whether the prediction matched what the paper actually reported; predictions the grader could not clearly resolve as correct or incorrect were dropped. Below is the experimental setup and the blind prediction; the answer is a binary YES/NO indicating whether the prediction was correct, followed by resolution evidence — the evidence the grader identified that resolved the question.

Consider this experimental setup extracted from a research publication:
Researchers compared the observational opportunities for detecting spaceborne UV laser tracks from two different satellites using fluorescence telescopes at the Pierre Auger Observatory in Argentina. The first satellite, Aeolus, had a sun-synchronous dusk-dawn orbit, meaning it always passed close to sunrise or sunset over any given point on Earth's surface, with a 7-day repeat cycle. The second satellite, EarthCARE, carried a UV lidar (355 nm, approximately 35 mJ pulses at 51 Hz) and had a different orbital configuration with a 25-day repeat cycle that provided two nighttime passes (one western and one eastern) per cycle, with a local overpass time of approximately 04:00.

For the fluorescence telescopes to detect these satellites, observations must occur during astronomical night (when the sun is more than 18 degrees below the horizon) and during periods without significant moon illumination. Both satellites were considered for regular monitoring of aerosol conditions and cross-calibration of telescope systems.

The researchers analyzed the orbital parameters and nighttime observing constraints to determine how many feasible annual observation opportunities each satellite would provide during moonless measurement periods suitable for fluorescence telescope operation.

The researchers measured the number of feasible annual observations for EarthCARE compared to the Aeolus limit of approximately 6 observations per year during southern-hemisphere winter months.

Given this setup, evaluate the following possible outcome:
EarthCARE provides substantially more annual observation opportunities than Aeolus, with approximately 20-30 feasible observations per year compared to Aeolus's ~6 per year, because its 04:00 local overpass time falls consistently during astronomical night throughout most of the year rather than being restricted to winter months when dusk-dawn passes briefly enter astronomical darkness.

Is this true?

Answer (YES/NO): NO